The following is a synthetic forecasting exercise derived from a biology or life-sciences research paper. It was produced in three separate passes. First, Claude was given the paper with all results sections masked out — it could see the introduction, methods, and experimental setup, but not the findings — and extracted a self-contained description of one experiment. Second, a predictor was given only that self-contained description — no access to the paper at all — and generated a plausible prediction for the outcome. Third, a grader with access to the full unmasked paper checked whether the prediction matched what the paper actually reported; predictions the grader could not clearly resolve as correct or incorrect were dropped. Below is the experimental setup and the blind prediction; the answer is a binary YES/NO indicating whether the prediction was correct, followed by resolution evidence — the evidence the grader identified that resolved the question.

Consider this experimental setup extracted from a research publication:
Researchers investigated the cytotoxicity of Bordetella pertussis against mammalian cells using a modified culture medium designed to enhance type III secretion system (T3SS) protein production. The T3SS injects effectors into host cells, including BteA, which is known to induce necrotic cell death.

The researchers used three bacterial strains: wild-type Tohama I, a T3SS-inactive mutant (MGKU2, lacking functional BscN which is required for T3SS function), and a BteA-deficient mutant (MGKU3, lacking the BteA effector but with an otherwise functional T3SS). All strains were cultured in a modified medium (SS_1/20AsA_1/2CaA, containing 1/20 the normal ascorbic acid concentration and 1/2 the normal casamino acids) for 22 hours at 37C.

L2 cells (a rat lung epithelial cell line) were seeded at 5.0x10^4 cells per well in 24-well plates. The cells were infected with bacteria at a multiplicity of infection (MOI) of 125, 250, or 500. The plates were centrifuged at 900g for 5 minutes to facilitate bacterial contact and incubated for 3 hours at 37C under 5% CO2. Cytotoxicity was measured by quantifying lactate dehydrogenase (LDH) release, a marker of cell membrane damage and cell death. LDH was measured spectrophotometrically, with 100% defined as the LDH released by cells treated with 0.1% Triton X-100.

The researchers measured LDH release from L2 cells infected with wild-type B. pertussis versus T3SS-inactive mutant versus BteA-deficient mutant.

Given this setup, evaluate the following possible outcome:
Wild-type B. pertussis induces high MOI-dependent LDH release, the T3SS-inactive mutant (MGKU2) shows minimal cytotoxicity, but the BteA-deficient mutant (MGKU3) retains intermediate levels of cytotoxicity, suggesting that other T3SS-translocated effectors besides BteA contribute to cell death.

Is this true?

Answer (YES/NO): YES